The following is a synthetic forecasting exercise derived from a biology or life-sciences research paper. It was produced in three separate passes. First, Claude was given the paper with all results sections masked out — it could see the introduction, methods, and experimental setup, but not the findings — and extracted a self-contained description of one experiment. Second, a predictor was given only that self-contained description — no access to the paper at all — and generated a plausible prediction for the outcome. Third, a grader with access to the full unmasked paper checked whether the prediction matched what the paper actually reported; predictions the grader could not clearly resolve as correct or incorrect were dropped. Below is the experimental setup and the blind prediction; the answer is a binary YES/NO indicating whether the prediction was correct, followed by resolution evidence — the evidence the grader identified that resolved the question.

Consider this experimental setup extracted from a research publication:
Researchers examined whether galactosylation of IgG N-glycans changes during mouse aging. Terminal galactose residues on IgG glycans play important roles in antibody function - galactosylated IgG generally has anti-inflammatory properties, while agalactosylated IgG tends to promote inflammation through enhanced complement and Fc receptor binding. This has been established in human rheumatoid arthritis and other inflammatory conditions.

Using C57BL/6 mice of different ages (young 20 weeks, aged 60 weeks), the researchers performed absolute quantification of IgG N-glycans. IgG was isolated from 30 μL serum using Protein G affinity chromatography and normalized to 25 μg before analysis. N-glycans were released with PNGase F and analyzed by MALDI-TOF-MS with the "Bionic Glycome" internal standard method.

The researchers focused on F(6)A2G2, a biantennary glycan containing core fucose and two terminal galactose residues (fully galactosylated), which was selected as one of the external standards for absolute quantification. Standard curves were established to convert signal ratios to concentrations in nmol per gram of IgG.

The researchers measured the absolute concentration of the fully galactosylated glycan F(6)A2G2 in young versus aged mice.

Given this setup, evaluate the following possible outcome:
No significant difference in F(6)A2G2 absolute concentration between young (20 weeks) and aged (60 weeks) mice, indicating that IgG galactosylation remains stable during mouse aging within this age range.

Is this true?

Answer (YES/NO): NO